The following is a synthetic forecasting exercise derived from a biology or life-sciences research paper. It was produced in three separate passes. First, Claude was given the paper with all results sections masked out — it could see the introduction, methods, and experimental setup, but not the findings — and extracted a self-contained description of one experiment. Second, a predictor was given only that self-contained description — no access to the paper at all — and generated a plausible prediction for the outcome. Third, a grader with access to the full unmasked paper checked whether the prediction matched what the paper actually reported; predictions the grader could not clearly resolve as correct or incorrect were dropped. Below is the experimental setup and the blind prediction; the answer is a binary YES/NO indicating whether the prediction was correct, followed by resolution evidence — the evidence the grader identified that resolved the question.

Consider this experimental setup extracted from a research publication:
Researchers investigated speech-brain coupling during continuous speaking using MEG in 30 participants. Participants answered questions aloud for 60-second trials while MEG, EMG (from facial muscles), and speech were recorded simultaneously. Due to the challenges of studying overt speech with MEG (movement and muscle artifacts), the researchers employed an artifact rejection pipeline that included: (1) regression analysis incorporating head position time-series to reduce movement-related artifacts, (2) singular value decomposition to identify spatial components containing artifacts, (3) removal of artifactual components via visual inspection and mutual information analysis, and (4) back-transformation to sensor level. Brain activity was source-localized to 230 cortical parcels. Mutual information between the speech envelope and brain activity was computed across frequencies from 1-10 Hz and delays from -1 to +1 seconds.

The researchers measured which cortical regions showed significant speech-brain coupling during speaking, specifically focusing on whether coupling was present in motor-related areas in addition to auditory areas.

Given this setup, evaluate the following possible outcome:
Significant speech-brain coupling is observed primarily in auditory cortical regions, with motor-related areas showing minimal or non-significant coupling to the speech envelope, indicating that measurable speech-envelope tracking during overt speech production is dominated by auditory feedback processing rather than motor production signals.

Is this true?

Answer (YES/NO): NO